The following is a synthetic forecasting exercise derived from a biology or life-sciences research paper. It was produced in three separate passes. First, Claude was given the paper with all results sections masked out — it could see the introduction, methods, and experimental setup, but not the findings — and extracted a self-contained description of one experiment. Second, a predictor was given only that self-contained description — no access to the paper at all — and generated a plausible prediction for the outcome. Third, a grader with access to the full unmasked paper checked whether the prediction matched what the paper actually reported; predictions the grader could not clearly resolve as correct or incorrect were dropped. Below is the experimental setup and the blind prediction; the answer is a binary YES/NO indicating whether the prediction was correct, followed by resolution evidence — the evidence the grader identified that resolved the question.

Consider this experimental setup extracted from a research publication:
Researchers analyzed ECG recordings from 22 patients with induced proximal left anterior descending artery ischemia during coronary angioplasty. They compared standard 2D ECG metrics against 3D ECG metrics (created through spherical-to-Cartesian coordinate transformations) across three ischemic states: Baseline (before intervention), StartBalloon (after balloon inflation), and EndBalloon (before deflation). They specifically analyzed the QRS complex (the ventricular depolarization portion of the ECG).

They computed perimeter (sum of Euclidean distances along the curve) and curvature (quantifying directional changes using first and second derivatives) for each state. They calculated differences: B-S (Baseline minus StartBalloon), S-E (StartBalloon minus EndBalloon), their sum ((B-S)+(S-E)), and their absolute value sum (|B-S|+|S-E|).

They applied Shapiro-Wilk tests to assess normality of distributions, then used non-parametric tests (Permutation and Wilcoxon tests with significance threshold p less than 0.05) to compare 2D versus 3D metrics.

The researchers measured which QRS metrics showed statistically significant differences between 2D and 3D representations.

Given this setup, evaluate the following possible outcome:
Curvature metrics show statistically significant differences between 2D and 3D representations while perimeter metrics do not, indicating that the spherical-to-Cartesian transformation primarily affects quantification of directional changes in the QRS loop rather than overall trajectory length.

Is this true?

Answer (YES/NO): YES